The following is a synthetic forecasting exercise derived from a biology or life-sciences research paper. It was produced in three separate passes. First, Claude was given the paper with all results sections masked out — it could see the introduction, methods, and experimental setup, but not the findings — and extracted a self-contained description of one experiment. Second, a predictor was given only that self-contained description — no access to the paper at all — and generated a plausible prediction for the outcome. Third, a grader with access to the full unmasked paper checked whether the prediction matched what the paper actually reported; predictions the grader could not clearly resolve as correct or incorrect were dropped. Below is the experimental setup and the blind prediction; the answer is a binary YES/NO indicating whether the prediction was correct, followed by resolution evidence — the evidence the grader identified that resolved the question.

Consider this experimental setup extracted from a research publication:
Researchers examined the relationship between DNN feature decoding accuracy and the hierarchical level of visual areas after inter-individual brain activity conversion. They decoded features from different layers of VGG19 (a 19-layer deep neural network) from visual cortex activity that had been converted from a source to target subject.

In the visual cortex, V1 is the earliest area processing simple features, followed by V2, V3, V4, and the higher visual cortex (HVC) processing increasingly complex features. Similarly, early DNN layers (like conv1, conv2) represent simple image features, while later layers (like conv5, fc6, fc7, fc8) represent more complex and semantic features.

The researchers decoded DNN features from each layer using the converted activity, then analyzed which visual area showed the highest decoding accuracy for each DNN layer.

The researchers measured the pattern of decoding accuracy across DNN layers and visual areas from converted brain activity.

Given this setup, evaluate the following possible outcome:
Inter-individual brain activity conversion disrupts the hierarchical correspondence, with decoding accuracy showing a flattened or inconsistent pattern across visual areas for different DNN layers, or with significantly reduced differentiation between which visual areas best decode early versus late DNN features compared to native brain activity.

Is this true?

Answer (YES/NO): NO